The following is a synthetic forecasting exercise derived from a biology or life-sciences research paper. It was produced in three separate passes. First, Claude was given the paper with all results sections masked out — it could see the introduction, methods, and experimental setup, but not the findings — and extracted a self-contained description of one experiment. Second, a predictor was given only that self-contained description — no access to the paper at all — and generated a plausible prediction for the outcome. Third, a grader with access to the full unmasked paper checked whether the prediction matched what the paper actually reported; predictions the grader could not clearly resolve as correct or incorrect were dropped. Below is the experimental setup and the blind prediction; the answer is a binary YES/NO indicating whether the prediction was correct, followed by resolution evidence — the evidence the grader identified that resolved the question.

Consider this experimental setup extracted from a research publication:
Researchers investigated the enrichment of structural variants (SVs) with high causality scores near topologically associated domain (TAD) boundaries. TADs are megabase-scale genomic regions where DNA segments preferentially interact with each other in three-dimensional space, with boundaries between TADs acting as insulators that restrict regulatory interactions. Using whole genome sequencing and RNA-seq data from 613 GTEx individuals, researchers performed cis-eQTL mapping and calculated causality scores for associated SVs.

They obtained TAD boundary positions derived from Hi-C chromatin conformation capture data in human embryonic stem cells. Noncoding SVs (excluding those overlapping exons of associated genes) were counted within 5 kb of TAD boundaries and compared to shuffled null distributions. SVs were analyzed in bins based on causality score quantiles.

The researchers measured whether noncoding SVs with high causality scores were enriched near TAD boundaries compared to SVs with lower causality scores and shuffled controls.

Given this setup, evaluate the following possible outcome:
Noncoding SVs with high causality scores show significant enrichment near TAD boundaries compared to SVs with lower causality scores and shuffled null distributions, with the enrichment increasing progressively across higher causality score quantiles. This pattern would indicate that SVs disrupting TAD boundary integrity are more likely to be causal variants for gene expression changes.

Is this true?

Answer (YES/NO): NO